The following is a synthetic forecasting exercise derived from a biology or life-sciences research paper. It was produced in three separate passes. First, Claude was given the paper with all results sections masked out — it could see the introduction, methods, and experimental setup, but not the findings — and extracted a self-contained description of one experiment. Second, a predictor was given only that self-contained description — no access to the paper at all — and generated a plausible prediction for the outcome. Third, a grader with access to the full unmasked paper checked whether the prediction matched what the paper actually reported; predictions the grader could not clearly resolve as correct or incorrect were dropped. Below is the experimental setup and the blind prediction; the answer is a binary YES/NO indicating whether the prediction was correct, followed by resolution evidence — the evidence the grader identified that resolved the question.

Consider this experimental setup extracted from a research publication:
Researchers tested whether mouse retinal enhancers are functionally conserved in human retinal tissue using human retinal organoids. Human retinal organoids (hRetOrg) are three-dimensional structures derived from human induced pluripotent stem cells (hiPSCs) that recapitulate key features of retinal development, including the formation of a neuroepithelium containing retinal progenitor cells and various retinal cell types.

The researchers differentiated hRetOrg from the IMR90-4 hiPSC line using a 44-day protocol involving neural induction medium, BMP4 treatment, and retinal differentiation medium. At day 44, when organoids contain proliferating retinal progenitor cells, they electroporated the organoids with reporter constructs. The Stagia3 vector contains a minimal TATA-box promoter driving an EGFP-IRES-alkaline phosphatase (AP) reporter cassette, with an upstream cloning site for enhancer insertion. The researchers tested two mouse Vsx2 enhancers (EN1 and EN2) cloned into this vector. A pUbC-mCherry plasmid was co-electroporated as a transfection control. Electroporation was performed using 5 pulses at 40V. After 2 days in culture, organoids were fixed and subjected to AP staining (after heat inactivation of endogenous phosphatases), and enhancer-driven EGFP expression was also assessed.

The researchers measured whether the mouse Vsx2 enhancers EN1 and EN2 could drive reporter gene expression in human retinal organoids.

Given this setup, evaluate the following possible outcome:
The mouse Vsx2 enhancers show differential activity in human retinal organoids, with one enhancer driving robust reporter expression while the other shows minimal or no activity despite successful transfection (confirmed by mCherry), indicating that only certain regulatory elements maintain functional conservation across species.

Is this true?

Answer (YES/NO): NO